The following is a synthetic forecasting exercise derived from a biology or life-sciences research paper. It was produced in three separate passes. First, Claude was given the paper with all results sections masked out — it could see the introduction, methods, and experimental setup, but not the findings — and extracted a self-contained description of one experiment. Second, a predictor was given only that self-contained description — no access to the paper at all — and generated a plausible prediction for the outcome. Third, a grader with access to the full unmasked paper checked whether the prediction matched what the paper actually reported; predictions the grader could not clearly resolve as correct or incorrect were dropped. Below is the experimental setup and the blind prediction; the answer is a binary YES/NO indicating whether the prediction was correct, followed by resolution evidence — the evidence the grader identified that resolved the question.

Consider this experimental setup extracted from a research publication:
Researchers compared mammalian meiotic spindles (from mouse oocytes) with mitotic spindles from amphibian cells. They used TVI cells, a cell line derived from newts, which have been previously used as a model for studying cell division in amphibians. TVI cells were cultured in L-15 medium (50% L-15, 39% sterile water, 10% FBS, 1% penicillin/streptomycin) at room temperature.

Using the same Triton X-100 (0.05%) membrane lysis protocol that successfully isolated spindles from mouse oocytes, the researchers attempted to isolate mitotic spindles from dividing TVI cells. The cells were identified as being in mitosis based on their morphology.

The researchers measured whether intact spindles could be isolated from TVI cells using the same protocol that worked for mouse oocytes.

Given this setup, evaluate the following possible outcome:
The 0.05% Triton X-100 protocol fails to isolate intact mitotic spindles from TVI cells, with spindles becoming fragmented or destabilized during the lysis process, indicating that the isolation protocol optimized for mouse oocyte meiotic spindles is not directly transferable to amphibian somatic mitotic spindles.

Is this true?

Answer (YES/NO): NO